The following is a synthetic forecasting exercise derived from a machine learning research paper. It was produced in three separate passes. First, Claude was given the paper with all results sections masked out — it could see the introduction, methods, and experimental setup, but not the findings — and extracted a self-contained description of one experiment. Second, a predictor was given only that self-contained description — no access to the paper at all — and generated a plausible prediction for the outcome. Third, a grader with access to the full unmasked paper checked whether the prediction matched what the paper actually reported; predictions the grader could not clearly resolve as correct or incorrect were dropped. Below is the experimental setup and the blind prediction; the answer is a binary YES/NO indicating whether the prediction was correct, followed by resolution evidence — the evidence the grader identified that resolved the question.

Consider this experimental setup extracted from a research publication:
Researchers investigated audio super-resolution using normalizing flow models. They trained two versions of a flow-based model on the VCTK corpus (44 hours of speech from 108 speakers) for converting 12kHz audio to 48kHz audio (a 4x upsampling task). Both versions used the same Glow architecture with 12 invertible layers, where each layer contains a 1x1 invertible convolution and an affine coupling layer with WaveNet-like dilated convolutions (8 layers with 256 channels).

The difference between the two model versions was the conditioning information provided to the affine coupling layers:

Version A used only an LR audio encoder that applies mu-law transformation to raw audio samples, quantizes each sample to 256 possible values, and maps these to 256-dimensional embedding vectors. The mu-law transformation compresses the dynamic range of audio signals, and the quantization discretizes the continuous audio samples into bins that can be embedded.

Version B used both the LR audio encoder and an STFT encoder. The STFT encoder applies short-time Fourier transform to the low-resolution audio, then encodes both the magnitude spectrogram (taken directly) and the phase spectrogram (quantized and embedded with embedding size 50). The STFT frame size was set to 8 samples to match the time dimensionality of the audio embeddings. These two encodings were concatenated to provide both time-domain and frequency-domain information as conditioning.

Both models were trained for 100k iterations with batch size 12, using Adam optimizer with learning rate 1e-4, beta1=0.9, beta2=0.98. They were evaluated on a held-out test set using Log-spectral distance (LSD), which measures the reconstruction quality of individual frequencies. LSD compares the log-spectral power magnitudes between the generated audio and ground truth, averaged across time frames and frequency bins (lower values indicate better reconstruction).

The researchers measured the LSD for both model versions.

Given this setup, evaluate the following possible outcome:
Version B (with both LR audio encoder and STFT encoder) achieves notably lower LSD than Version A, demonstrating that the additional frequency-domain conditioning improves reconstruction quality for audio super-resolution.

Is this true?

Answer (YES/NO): YES